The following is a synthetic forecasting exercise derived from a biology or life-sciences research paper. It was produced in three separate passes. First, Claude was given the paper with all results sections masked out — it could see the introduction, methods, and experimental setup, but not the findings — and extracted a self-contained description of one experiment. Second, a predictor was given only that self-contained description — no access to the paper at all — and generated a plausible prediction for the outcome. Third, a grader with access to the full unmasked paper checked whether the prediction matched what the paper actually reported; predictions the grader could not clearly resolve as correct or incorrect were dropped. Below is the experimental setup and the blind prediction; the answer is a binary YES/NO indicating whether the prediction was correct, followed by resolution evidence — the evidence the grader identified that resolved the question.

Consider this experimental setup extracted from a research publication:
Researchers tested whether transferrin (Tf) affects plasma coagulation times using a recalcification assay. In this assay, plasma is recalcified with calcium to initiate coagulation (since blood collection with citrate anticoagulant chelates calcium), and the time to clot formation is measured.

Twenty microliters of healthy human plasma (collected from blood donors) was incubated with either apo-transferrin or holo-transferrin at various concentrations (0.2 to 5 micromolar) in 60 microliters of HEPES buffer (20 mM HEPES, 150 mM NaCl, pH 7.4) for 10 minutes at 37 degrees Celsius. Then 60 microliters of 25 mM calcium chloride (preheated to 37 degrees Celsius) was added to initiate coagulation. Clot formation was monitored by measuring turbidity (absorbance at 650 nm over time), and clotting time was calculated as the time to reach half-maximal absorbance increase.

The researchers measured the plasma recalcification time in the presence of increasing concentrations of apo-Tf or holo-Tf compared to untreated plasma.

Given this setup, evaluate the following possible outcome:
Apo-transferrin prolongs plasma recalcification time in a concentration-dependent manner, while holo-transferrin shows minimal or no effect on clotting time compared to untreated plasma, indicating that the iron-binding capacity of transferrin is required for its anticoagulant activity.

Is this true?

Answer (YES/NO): NO